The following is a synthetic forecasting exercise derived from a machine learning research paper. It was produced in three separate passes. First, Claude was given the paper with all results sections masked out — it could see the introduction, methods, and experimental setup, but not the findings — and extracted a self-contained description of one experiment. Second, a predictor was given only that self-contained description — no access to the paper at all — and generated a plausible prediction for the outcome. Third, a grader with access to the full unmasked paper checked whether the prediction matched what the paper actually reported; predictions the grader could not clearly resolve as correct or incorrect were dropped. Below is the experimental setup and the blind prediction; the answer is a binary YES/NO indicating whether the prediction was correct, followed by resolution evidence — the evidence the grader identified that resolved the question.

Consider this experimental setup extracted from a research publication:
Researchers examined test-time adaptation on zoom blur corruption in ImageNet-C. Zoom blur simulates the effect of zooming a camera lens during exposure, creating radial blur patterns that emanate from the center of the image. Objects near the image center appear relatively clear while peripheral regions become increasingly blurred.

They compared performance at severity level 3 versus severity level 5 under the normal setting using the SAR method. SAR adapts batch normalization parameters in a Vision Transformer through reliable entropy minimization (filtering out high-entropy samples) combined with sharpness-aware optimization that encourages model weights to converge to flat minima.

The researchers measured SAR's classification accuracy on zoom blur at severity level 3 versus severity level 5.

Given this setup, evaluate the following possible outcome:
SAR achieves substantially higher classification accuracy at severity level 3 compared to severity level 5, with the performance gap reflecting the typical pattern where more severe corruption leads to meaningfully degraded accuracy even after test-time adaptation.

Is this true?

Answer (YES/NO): YES